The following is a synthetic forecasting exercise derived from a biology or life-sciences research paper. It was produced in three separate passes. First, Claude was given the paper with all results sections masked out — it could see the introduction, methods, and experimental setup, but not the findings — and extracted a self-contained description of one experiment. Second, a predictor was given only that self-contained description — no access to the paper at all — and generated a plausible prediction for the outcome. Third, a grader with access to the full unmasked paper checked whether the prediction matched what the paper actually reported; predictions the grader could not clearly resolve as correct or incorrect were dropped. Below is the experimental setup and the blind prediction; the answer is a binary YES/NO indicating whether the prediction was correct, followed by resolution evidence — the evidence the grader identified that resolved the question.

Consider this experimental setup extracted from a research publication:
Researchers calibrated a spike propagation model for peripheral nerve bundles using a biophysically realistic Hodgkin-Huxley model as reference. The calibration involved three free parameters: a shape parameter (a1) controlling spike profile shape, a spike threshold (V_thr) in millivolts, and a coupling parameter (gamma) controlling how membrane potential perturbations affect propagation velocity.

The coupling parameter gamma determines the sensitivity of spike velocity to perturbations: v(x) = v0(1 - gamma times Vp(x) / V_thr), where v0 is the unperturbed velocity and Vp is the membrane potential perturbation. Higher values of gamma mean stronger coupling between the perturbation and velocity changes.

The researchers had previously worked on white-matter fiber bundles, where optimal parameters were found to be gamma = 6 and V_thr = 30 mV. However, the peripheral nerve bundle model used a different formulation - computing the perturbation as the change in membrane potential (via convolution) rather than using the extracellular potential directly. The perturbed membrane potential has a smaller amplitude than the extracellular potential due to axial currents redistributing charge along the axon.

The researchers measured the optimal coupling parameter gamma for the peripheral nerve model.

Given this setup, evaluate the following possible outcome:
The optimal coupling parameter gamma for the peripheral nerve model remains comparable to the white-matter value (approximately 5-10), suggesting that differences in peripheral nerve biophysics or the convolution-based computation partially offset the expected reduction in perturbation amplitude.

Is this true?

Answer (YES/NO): NO